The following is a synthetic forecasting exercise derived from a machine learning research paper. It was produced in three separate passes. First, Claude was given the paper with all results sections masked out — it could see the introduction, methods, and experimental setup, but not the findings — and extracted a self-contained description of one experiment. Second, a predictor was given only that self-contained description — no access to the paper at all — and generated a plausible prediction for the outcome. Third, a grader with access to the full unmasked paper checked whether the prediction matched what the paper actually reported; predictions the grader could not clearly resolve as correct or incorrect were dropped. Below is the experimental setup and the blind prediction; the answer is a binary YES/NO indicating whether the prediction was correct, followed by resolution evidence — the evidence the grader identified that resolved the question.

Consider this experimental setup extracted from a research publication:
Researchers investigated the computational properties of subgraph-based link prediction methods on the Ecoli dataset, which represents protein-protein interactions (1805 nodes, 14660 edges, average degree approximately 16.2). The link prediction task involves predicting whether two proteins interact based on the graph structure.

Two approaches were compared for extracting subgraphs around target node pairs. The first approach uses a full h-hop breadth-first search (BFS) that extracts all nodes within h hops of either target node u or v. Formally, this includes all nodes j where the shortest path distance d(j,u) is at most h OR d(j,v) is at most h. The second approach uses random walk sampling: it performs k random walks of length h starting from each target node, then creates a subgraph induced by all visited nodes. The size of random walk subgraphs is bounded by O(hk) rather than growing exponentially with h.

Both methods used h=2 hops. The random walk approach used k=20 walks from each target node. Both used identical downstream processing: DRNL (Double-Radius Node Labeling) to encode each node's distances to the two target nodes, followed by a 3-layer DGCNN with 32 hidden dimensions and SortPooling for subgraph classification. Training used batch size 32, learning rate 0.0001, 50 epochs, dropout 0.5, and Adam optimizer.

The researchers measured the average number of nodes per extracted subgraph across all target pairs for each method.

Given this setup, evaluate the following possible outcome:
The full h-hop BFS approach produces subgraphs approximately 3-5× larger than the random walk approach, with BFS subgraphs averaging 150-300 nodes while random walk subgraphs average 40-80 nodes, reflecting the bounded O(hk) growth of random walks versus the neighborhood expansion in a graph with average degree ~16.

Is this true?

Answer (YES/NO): NO